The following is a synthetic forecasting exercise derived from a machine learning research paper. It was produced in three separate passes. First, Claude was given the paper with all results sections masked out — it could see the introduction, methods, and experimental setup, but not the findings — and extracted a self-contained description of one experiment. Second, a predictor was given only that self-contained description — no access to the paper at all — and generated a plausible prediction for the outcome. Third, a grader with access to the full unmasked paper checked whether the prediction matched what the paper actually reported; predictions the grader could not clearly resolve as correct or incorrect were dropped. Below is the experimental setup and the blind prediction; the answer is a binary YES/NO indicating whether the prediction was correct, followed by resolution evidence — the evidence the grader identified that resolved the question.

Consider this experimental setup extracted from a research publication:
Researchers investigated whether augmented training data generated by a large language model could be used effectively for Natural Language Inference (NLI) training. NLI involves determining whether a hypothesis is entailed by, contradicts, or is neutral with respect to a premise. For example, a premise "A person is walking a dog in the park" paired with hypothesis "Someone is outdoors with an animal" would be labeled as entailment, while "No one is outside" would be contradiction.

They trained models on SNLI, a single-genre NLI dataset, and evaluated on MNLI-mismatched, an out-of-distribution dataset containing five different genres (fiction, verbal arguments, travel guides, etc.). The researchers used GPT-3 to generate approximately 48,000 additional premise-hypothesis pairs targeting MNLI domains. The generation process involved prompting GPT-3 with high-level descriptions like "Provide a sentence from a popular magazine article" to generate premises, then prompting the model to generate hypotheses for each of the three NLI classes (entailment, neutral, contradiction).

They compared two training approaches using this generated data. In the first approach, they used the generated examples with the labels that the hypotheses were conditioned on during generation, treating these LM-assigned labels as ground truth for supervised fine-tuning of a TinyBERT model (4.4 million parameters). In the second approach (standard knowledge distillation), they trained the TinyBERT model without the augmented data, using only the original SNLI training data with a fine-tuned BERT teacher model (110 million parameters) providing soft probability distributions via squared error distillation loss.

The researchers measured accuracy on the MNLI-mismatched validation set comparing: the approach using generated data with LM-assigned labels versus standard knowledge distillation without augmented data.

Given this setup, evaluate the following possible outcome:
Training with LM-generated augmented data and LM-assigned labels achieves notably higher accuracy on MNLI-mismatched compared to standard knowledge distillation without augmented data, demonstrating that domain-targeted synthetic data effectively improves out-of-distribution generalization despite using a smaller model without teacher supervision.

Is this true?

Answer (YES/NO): NO